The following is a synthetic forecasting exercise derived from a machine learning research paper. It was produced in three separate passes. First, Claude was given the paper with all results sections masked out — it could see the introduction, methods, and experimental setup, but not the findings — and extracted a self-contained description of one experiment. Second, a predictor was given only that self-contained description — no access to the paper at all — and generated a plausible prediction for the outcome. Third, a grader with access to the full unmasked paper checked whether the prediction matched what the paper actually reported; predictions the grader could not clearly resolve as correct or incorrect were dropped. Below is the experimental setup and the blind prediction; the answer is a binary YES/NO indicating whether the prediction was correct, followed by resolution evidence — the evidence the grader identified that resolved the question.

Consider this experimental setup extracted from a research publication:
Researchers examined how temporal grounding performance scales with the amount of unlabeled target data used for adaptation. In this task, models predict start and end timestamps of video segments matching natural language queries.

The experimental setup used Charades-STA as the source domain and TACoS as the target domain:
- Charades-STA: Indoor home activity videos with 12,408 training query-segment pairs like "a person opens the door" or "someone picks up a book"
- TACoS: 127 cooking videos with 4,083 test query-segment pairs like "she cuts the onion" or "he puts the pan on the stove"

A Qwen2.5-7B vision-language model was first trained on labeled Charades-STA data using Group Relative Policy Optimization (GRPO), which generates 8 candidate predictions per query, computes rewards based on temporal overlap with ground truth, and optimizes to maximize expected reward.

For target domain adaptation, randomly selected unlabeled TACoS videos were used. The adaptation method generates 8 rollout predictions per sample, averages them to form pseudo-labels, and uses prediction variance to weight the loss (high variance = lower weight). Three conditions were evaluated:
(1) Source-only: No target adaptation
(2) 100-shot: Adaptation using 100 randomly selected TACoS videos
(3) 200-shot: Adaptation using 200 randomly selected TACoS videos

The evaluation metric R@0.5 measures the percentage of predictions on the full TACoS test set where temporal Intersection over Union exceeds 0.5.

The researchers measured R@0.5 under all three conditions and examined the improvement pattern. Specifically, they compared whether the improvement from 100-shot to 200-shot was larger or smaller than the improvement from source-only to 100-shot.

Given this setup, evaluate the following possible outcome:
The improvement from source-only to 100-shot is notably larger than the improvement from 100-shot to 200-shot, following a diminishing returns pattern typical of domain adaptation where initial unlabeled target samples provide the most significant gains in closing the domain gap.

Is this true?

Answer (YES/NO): NO